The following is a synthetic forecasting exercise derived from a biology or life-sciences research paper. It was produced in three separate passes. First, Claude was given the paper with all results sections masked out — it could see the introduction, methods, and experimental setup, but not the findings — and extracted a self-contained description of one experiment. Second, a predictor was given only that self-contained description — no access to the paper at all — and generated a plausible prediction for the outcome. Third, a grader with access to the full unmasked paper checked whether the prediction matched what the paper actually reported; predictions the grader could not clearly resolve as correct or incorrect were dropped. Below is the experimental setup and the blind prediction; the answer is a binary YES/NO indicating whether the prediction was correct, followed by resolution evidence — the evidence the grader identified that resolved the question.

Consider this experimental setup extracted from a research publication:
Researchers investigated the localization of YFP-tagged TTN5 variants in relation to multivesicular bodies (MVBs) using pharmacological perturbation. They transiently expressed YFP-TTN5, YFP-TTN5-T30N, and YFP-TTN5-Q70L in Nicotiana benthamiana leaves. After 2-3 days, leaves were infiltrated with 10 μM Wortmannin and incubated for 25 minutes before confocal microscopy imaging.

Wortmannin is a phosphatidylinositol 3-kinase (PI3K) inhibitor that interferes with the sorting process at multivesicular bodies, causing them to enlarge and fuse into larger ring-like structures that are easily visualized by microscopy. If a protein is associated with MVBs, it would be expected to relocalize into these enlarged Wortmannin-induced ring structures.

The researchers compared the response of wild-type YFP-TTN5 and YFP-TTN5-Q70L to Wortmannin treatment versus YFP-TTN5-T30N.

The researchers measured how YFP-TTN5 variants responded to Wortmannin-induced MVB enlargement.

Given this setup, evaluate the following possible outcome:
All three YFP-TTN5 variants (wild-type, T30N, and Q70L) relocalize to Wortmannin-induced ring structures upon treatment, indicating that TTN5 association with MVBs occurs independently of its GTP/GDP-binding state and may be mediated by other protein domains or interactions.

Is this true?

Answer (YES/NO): NO